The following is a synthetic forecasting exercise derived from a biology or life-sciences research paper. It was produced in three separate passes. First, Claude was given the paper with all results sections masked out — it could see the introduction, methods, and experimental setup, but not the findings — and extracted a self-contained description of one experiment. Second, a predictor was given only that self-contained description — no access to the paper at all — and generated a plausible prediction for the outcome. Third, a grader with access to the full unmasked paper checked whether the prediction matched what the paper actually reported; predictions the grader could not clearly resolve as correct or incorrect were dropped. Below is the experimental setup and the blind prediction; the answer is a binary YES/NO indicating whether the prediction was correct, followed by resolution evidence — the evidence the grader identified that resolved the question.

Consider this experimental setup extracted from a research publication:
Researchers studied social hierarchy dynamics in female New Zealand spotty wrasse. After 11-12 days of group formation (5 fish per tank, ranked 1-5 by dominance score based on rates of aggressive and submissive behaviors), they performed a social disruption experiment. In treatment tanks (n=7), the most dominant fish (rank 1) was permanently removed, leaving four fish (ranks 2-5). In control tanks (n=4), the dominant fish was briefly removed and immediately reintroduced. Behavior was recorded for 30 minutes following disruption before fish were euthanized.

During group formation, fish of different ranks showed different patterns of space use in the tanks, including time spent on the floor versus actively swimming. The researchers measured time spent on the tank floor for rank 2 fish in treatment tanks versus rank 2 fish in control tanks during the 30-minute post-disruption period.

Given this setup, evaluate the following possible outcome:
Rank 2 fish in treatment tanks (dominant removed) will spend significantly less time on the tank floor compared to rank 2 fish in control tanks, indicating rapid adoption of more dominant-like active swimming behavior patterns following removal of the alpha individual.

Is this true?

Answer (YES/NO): YES